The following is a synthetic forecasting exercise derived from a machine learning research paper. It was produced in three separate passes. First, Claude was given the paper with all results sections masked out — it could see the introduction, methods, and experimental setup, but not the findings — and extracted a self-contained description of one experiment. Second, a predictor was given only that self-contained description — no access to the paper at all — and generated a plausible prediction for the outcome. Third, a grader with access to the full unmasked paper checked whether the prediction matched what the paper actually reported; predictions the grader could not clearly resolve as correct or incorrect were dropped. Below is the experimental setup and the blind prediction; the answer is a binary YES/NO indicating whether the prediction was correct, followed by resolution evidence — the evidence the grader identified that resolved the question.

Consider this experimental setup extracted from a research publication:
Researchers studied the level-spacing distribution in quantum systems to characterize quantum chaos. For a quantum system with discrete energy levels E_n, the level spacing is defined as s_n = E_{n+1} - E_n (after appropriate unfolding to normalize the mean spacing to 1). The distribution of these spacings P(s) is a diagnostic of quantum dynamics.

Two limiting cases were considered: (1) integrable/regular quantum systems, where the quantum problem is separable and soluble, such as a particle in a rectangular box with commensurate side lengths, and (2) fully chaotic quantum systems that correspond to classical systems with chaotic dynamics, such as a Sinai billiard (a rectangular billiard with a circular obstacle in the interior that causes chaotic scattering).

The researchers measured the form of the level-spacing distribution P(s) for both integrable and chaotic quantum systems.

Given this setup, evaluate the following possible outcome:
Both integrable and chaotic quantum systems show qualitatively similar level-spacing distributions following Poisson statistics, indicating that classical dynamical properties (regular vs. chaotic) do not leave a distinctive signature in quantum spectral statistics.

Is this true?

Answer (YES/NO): NO